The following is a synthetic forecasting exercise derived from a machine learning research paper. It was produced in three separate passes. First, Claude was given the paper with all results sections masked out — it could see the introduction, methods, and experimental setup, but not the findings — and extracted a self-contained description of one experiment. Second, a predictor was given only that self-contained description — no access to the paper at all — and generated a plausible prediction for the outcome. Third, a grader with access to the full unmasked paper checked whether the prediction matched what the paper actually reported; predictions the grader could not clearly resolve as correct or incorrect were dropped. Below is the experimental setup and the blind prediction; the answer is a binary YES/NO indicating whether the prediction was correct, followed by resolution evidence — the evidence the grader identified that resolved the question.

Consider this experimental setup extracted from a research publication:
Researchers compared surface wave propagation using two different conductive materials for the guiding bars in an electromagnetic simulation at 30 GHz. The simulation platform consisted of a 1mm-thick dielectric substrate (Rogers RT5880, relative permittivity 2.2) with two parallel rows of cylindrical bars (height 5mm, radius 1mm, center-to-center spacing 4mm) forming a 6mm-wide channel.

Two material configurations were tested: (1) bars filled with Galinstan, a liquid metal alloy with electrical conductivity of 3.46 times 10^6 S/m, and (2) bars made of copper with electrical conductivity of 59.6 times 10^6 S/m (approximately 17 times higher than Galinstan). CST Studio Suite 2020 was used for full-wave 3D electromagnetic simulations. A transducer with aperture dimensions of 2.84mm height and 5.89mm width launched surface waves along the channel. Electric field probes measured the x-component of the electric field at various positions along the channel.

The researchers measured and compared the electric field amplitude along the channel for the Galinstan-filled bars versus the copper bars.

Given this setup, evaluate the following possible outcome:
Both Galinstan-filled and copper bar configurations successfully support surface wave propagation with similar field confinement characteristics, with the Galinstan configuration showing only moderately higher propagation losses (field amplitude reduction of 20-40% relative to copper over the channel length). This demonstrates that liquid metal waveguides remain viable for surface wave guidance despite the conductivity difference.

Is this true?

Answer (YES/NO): NO